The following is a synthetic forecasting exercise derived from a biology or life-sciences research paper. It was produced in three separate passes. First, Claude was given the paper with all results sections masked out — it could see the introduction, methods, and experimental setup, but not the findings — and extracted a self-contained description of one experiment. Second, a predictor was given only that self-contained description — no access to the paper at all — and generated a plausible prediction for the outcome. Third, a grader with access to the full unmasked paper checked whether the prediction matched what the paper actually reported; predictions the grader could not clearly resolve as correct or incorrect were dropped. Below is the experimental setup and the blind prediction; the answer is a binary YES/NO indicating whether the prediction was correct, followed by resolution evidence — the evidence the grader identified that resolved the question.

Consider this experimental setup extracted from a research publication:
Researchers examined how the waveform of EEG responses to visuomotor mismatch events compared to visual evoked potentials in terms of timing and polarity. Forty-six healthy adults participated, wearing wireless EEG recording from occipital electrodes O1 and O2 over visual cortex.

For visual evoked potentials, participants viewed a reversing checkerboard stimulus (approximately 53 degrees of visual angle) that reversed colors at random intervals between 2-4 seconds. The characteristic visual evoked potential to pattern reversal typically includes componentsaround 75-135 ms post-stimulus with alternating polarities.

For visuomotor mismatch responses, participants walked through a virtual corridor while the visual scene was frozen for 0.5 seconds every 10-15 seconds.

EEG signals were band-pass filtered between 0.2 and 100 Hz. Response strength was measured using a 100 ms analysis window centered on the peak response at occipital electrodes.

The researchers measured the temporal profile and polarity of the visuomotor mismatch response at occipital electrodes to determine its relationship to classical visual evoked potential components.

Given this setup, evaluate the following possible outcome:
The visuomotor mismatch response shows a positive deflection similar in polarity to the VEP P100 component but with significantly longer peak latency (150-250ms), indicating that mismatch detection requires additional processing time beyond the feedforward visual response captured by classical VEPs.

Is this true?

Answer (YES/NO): NO